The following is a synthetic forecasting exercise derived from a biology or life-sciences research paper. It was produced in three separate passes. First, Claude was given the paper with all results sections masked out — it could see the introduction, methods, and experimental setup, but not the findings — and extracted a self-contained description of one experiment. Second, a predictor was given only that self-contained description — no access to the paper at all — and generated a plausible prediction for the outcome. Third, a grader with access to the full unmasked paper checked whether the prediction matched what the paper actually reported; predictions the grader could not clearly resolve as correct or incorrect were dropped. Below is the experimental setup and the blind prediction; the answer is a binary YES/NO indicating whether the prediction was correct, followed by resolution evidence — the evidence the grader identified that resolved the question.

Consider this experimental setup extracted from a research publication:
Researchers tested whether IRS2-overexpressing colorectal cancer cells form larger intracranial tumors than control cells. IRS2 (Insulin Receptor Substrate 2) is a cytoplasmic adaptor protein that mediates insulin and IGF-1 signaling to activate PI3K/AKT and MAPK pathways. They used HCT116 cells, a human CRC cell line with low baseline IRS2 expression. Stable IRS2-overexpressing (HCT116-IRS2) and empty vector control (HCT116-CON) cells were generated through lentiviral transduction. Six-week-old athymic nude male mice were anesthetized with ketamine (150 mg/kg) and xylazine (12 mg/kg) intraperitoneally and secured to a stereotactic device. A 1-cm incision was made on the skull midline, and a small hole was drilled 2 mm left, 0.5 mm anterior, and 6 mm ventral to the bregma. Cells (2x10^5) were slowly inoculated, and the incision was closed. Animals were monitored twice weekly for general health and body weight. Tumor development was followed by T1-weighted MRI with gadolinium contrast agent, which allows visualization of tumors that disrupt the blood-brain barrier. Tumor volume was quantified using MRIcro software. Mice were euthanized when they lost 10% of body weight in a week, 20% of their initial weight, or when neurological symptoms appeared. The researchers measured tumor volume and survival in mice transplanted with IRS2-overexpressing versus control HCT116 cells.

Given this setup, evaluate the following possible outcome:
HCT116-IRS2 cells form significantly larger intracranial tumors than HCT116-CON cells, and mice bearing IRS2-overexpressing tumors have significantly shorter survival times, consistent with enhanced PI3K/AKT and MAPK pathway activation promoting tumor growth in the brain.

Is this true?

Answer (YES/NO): NO